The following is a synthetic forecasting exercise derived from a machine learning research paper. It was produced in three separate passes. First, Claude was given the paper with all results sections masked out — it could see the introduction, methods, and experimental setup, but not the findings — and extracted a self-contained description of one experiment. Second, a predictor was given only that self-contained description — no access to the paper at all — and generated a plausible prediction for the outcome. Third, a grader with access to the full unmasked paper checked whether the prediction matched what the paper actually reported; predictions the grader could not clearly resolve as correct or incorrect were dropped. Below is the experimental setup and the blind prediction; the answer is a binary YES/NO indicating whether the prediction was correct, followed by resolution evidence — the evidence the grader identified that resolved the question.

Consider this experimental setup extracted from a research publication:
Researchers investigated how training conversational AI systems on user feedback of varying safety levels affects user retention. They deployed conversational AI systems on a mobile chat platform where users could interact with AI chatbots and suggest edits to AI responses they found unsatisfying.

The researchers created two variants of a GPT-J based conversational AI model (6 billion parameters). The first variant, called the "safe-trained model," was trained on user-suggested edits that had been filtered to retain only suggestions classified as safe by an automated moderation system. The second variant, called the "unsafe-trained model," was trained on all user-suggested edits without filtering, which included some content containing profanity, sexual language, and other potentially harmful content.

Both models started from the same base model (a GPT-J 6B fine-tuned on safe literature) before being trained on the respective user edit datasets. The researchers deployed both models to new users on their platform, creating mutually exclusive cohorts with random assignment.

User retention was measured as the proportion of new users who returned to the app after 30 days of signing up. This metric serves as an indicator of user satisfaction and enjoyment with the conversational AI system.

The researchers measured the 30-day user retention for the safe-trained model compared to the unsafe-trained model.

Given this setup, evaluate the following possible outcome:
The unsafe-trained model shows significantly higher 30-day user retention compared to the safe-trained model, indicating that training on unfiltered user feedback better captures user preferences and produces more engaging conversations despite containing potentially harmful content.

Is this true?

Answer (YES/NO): YES